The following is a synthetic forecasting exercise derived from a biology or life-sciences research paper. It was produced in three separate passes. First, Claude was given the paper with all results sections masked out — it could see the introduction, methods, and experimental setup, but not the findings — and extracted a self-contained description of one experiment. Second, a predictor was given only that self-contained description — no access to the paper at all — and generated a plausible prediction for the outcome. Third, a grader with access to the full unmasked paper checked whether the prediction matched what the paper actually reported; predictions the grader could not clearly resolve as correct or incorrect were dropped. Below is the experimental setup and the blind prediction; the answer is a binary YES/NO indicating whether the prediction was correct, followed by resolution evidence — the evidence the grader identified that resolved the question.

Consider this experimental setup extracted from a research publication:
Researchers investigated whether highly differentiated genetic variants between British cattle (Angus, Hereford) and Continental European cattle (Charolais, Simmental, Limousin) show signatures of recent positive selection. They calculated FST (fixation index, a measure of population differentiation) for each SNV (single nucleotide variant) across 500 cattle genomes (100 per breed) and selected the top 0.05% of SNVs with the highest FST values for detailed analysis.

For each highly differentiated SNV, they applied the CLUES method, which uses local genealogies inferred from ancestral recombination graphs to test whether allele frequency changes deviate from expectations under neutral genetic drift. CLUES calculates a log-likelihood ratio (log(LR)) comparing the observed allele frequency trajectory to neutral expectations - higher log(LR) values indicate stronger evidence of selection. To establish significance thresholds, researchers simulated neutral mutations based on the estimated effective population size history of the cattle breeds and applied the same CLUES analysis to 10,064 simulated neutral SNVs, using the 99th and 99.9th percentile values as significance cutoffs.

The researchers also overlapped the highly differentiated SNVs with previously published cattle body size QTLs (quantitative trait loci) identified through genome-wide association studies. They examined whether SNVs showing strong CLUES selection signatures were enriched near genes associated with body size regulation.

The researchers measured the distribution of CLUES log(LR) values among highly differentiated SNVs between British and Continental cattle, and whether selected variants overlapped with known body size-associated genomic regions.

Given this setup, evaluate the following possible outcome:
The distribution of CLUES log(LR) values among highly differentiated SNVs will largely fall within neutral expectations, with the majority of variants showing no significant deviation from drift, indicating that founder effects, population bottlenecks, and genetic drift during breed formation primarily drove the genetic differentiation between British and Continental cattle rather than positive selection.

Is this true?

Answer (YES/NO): NO